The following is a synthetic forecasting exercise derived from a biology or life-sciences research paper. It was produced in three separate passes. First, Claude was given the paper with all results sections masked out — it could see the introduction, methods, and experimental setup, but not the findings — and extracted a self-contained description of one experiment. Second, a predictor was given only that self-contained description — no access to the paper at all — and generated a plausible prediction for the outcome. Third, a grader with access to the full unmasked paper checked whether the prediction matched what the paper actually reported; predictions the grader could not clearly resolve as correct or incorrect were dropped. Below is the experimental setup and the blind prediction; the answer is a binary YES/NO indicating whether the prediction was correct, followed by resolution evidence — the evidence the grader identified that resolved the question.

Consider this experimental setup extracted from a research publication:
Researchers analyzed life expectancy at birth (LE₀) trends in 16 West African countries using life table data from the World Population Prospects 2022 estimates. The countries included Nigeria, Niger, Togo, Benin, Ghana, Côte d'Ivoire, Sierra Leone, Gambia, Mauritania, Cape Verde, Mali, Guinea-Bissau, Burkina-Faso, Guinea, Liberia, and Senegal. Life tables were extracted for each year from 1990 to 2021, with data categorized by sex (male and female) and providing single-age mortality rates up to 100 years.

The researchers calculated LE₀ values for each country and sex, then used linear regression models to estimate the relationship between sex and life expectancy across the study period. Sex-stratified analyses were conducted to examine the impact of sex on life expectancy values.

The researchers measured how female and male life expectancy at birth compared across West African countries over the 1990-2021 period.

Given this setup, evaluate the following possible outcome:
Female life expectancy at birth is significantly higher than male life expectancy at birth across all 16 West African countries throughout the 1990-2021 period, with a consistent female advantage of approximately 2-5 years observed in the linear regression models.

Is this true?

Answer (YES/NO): NO